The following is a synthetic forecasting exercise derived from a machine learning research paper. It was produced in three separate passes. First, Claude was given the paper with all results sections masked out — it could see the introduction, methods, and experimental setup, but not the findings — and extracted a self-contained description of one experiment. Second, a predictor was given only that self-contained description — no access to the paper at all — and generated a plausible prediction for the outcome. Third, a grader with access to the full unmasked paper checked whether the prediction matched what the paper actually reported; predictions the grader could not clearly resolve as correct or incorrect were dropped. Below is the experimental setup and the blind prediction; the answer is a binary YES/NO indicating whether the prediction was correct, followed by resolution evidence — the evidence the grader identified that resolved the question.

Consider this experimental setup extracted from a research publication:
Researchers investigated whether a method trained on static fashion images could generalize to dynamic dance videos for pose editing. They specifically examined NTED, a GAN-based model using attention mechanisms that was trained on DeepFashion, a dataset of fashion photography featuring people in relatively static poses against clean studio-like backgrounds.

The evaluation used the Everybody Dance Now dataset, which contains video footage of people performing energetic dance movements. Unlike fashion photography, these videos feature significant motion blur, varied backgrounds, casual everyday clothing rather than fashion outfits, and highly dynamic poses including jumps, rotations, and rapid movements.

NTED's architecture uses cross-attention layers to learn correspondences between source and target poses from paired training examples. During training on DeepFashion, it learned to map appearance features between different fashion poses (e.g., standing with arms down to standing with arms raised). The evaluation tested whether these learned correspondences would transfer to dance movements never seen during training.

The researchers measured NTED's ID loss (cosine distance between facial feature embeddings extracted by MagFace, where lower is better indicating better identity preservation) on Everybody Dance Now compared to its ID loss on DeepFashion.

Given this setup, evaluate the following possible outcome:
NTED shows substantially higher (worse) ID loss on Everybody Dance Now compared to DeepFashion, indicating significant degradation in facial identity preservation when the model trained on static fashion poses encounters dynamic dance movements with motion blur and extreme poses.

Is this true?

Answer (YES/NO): YES